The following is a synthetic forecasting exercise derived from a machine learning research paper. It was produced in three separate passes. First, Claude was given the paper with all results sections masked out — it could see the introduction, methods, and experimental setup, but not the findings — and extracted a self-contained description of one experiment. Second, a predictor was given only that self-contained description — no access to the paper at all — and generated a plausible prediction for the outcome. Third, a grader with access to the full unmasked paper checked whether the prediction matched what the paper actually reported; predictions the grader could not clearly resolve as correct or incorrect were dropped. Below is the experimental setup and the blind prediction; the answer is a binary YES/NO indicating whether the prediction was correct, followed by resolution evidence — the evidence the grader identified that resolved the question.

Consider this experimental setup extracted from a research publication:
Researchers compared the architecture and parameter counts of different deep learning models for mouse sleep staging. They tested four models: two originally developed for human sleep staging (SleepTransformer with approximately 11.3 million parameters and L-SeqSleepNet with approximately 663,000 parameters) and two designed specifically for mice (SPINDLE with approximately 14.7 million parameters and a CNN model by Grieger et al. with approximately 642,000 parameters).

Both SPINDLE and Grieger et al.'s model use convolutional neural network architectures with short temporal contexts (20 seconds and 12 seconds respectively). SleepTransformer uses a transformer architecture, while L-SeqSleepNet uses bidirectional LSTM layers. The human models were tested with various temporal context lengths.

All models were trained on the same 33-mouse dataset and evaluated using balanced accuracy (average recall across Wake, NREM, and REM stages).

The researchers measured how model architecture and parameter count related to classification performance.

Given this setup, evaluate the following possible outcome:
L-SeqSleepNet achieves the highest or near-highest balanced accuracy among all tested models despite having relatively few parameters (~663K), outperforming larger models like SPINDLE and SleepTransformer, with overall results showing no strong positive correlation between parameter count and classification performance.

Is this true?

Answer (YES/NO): YES